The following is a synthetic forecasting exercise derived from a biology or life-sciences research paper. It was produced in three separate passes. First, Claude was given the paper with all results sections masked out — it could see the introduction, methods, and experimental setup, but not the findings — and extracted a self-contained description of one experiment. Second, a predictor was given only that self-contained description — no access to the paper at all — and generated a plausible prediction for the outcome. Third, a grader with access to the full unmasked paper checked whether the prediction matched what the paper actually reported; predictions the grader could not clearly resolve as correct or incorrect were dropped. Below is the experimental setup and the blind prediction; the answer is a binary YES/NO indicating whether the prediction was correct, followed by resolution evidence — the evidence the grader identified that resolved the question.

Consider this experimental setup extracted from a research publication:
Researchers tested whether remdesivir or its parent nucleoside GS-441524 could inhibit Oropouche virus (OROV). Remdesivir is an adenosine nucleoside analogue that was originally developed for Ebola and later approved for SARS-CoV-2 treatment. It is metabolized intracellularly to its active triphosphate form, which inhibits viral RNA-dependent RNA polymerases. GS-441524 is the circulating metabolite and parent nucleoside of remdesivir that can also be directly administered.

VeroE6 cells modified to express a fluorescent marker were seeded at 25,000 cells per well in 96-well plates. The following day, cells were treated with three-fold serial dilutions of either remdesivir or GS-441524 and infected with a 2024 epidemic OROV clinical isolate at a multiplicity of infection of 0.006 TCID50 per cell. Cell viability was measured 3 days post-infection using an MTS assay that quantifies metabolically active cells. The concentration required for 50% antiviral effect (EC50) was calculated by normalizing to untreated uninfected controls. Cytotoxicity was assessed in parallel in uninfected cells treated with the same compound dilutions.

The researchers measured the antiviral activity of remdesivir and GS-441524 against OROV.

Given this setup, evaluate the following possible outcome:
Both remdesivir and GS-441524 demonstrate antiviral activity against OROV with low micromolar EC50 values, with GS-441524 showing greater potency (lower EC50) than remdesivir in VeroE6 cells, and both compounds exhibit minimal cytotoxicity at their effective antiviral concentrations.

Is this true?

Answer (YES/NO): NO